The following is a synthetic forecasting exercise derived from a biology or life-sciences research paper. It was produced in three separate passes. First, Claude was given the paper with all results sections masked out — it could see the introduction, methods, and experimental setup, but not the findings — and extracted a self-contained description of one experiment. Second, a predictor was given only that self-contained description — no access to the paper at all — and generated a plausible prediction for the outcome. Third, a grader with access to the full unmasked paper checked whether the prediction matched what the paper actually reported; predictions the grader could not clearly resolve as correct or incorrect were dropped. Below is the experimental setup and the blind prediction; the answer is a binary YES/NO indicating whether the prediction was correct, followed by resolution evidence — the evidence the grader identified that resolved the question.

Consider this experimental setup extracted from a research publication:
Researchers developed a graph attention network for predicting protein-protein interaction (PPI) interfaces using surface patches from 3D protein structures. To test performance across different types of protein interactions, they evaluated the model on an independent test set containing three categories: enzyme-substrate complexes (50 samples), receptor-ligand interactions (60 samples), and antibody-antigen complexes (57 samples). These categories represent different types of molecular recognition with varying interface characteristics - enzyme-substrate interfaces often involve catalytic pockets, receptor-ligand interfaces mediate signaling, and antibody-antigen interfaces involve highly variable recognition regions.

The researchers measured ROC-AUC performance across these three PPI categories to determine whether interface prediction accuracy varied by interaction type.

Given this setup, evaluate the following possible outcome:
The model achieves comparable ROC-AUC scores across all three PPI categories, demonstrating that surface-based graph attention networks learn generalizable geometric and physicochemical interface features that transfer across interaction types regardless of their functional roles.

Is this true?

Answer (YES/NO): YES